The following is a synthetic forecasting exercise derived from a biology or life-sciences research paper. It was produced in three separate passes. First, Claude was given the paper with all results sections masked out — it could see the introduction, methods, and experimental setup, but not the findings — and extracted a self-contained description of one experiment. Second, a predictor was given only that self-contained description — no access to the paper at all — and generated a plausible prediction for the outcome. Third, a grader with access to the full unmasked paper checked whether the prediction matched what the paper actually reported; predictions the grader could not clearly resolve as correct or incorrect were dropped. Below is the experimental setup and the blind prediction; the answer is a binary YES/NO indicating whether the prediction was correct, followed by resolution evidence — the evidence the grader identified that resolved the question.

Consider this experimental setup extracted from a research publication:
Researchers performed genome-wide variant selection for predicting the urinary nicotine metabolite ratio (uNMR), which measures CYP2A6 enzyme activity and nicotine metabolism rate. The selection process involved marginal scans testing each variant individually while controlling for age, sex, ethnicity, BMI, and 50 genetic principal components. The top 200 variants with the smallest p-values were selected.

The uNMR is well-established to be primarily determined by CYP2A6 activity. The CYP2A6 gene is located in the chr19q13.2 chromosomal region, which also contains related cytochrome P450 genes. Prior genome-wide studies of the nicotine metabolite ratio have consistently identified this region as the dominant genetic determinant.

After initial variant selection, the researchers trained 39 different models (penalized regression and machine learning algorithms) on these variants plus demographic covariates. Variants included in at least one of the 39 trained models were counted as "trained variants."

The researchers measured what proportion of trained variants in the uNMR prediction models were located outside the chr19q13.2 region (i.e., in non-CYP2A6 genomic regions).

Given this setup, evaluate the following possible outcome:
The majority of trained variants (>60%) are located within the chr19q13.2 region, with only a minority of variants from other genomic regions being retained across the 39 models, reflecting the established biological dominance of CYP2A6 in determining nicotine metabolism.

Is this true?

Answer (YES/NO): YES